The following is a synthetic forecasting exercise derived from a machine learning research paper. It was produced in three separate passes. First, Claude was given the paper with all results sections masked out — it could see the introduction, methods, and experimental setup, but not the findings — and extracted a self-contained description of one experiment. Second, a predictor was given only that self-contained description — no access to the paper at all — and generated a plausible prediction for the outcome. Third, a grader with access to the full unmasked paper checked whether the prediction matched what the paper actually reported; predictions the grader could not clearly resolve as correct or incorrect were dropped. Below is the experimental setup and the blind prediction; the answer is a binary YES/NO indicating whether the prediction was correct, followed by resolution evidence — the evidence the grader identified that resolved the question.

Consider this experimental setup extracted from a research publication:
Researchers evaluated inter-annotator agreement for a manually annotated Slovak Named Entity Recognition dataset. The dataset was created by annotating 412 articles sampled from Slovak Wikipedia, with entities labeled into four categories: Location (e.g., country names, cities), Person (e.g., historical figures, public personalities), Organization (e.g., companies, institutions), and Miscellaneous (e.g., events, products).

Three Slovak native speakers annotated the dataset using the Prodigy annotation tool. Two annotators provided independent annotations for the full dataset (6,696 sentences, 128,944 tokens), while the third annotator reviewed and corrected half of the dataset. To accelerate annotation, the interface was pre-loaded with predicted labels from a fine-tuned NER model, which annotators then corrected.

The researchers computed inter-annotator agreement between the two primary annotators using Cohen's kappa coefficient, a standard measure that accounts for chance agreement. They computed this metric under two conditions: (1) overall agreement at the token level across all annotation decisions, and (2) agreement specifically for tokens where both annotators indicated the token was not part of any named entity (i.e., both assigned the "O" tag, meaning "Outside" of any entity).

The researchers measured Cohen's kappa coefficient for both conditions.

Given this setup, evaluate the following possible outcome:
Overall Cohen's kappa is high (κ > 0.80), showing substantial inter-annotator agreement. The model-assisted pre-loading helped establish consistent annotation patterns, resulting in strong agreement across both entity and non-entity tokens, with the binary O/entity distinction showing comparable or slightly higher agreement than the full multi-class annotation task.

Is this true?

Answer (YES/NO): NO